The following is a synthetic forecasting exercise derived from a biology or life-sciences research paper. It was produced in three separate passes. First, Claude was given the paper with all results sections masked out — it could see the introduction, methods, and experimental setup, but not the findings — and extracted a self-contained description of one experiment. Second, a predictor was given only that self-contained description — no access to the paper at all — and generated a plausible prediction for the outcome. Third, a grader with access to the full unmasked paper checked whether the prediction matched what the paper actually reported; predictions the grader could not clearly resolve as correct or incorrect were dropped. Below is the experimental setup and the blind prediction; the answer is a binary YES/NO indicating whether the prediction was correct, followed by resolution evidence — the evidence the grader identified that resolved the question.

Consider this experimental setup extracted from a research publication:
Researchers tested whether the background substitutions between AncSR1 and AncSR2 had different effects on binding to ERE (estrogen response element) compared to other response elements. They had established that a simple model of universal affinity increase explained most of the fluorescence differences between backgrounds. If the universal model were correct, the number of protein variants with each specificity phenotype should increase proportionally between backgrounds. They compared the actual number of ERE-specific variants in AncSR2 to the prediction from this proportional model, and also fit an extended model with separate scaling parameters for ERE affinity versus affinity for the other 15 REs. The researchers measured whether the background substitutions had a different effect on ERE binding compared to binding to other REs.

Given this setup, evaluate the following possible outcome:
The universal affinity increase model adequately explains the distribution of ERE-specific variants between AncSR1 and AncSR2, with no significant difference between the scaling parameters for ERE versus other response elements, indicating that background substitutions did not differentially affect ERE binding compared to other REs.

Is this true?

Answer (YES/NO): NO